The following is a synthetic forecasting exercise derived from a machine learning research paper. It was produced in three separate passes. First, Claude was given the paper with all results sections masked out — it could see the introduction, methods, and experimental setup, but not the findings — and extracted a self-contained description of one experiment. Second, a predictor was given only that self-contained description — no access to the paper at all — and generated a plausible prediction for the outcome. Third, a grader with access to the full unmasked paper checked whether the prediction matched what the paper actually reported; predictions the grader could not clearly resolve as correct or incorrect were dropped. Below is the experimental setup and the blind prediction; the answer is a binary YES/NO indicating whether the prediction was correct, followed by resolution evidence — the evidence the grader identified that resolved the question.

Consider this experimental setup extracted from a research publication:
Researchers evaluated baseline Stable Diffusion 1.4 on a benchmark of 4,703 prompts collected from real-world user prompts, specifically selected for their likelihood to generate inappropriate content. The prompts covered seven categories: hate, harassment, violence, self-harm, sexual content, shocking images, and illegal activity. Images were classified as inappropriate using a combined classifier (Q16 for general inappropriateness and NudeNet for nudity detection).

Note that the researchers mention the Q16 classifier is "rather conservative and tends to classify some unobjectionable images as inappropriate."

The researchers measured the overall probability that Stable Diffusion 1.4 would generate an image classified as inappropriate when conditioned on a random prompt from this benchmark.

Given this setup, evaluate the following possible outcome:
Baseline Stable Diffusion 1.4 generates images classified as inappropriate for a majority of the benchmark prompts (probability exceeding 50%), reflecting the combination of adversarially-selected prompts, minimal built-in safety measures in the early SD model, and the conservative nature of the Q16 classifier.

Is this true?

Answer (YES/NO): NO